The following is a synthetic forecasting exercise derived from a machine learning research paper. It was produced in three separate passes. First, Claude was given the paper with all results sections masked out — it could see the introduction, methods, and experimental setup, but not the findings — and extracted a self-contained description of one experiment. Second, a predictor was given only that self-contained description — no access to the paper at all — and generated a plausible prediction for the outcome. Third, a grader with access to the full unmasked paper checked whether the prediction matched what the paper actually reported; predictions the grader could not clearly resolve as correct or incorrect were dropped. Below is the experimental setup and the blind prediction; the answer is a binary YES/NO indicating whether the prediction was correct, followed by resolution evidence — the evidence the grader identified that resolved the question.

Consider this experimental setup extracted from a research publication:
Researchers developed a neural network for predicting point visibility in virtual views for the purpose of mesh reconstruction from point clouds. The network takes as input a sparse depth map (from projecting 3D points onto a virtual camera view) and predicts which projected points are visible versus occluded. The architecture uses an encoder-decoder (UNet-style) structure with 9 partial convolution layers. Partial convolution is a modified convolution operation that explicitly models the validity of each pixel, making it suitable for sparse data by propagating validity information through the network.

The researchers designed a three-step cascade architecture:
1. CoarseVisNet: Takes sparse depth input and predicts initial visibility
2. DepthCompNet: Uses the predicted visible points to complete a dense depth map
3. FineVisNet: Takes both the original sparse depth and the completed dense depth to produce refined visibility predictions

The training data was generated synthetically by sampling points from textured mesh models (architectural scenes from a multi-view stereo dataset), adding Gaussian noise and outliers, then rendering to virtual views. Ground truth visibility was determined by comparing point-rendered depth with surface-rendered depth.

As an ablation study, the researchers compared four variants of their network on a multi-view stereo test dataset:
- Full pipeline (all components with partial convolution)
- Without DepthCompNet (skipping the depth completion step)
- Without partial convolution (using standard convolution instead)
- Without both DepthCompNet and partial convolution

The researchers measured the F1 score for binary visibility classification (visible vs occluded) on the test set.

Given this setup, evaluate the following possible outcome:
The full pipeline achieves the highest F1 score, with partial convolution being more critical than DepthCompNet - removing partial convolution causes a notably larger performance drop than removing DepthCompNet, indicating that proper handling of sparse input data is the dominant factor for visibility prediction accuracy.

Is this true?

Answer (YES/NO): NO